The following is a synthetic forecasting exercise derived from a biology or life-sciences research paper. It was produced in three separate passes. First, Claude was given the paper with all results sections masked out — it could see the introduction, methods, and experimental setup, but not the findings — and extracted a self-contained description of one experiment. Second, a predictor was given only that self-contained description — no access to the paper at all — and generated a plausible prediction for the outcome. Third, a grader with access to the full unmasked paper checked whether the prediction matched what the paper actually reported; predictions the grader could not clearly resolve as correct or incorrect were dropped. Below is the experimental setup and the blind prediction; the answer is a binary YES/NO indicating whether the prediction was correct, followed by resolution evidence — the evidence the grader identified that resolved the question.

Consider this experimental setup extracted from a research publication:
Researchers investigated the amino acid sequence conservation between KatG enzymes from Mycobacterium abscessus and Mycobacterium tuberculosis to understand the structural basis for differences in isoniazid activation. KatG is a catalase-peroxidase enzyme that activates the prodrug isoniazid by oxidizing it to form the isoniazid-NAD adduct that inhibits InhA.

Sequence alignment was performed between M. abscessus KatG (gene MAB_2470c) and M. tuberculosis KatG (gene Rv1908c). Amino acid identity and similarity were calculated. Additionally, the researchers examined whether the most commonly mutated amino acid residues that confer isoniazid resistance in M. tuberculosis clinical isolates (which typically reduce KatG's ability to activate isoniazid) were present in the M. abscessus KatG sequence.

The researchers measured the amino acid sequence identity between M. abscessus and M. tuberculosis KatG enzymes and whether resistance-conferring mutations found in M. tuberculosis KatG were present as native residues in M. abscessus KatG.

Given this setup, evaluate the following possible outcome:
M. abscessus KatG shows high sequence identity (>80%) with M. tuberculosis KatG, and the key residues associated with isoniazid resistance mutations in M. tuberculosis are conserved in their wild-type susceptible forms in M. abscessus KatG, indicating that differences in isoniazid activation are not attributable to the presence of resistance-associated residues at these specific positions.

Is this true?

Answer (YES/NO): NO